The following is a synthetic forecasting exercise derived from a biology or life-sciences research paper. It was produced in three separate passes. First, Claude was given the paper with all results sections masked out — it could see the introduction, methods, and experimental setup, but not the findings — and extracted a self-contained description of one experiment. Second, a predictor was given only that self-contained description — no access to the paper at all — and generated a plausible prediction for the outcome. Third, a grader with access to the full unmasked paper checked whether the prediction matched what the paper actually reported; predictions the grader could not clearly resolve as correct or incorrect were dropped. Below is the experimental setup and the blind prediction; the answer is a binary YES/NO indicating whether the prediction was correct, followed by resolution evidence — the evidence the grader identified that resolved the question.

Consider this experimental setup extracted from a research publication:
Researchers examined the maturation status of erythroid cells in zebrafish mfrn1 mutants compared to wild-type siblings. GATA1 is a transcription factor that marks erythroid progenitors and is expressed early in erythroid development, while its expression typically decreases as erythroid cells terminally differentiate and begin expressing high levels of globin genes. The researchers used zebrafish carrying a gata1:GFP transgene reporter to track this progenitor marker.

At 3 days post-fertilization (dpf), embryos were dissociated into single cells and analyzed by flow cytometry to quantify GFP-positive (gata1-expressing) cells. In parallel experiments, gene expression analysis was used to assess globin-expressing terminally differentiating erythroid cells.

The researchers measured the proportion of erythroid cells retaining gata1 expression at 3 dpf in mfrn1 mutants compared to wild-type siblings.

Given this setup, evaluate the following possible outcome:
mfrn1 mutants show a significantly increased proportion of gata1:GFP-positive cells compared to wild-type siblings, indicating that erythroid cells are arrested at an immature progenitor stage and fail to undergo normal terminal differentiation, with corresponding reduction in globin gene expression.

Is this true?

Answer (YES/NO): YES